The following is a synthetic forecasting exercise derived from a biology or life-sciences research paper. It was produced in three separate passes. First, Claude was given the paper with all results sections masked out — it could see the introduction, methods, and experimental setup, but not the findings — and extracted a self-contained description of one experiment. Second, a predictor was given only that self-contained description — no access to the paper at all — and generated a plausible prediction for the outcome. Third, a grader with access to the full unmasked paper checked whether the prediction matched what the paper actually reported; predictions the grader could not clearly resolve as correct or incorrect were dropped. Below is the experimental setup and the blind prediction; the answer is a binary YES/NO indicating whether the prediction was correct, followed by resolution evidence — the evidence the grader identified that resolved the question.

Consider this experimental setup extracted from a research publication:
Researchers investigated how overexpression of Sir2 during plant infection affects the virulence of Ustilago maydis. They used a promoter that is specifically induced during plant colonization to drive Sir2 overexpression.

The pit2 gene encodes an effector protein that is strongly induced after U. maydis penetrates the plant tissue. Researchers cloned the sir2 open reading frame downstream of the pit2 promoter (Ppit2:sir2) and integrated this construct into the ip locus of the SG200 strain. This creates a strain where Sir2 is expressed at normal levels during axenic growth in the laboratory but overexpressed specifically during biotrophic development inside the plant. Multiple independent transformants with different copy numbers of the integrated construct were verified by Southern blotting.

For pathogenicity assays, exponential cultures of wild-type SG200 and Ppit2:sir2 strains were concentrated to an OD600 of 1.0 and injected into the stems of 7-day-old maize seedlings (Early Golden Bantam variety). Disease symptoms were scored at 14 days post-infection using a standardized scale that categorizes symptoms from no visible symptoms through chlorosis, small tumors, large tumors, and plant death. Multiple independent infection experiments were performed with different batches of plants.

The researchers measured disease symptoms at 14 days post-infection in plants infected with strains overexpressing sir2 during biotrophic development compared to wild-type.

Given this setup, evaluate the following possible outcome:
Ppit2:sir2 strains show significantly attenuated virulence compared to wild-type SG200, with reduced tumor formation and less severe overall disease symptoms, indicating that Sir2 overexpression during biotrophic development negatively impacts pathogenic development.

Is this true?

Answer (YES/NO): YES